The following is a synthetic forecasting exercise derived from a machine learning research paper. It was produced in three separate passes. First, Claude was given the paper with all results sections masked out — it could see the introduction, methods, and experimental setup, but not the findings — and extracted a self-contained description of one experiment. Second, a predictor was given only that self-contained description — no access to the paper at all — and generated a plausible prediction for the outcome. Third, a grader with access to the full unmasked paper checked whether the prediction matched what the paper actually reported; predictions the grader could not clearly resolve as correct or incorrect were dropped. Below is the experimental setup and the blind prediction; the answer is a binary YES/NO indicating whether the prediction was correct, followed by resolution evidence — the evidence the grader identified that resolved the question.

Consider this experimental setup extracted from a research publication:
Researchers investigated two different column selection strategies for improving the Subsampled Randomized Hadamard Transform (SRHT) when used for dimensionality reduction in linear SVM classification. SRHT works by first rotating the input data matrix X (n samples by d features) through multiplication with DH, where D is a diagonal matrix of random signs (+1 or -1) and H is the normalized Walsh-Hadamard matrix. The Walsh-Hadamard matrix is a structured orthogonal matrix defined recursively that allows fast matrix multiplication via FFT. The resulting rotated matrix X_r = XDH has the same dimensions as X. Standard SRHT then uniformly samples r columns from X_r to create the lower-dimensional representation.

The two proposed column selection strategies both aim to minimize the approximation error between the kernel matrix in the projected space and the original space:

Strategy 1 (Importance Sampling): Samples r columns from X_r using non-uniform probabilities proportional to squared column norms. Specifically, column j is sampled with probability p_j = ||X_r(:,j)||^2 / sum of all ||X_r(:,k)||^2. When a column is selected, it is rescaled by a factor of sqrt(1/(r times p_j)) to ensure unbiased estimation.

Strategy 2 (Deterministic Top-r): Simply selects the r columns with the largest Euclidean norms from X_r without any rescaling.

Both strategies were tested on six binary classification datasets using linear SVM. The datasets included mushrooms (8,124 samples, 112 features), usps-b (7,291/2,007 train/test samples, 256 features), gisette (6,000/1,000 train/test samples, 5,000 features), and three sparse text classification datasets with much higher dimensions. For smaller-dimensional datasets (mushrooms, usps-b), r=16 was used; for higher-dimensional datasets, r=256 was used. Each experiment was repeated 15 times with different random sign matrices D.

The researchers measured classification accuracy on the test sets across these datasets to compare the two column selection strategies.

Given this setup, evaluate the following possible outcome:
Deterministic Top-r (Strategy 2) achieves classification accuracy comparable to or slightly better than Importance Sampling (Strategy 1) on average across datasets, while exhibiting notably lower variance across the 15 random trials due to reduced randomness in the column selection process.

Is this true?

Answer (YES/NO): NO